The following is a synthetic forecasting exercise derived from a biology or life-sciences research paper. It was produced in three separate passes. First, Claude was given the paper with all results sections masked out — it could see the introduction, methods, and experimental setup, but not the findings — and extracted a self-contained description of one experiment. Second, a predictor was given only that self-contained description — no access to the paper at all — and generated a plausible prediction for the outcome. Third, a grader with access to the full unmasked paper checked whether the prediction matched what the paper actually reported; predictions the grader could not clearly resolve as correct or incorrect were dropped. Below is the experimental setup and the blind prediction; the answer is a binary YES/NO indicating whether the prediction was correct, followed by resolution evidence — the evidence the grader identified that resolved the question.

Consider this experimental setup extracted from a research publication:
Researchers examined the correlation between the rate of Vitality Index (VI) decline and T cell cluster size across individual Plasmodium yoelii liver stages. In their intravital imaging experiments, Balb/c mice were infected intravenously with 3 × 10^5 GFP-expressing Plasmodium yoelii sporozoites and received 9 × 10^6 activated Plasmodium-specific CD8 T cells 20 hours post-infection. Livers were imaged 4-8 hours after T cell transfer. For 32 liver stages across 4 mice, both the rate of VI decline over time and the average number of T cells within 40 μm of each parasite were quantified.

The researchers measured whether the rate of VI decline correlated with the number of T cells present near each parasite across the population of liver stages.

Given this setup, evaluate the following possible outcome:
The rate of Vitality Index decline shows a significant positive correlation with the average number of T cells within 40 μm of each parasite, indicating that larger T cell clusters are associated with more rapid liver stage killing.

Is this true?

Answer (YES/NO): NO